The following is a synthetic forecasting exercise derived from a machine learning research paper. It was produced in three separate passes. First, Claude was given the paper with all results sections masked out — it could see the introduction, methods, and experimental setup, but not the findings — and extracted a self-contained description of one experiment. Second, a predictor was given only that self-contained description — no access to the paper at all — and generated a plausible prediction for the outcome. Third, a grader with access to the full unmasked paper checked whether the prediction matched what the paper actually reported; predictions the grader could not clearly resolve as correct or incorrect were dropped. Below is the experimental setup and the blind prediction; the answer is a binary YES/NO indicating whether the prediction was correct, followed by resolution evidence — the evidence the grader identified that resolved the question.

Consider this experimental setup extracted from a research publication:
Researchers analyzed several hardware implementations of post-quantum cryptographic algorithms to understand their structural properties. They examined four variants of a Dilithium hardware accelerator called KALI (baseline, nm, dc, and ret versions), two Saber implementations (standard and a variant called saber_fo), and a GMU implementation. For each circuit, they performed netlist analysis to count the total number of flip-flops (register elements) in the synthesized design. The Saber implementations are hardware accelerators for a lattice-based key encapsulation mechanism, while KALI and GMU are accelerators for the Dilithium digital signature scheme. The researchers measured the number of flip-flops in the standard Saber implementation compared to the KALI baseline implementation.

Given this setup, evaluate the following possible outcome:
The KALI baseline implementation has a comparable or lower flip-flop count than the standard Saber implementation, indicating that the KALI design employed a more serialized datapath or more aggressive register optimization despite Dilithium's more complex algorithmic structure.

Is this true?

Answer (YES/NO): NO